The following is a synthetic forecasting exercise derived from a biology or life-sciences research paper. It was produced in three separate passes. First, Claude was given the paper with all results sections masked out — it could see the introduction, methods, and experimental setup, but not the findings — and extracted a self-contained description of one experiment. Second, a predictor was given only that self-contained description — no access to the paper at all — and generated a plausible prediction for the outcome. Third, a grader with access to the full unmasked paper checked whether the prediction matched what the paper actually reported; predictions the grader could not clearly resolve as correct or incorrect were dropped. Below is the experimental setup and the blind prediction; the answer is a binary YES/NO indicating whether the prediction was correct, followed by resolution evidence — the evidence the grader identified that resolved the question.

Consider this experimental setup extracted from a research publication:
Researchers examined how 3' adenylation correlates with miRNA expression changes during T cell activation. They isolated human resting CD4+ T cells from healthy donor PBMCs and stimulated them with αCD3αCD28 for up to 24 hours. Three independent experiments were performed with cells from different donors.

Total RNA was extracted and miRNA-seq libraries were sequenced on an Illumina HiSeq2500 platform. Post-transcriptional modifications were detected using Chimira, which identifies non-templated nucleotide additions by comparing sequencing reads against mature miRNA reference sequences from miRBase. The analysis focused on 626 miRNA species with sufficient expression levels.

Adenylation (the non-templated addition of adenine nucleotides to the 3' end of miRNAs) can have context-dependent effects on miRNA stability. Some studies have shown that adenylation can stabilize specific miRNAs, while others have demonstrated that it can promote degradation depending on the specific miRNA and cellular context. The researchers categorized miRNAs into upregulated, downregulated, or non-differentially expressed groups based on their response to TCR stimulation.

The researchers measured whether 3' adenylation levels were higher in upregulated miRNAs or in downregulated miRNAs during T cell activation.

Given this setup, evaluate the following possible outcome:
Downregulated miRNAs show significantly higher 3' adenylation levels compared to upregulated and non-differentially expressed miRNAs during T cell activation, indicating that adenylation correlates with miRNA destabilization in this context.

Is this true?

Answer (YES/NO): NO